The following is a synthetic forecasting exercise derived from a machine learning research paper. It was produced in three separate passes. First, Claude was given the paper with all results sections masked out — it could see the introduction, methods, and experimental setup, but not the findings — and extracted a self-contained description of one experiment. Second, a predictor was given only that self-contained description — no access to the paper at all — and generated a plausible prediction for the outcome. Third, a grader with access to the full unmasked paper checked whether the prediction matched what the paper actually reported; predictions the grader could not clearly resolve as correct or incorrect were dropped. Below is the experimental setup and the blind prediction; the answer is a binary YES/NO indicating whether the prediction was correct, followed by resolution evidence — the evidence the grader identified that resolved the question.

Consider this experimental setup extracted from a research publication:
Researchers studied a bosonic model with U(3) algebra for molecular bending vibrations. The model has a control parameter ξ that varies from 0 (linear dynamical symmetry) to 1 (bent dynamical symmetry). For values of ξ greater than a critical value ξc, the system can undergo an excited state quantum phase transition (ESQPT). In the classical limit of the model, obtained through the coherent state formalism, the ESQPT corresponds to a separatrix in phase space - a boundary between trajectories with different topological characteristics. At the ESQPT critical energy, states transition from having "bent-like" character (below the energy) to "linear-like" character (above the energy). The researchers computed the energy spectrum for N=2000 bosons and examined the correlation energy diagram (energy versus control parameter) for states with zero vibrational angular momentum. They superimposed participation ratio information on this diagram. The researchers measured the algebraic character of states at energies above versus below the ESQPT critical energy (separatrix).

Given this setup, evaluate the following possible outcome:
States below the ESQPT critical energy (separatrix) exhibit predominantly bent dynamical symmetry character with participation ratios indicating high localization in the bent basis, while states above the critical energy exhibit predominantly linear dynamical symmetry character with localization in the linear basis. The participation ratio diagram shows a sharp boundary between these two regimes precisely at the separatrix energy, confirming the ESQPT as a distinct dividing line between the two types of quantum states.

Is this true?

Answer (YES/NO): NO